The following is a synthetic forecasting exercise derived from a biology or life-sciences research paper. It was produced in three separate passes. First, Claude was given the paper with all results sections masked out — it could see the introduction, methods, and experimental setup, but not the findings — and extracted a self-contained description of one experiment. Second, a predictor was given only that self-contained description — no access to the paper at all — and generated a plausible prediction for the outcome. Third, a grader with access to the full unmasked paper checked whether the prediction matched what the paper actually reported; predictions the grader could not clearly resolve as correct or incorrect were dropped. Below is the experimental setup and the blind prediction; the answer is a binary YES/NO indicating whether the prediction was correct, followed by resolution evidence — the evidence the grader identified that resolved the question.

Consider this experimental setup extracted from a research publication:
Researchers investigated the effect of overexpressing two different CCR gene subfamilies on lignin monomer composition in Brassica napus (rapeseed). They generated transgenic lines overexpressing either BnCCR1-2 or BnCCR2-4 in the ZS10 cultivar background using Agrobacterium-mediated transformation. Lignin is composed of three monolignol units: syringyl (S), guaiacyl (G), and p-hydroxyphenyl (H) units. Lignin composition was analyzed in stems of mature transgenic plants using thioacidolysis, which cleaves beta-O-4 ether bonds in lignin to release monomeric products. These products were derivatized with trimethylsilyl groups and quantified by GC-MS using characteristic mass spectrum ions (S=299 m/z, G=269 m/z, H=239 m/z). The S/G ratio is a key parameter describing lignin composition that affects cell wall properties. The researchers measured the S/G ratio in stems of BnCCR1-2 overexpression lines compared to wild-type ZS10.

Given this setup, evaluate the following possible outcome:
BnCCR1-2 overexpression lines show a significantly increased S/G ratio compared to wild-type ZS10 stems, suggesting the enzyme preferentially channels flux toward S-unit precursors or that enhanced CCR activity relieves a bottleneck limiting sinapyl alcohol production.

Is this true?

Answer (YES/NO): NO